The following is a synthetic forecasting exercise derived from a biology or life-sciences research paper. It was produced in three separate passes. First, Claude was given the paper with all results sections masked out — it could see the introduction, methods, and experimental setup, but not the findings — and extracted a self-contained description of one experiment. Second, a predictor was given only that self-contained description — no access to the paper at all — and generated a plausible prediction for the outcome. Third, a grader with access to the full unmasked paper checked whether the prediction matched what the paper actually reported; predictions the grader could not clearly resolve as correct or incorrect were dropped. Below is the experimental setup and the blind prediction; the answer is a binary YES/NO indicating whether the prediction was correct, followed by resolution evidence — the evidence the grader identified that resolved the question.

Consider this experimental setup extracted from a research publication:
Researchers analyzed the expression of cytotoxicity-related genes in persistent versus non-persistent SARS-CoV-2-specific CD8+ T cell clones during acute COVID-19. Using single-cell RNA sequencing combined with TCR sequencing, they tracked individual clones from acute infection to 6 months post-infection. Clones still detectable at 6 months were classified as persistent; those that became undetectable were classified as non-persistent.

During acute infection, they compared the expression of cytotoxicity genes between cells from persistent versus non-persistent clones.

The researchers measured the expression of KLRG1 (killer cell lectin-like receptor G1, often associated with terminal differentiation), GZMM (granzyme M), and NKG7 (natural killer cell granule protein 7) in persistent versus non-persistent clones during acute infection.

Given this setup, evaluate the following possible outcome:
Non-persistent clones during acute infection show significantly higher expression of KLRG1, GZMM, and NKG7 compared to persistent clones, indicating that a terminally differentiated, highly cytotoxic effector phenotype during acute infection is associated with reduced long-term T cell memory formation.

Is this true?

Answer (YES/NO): NO